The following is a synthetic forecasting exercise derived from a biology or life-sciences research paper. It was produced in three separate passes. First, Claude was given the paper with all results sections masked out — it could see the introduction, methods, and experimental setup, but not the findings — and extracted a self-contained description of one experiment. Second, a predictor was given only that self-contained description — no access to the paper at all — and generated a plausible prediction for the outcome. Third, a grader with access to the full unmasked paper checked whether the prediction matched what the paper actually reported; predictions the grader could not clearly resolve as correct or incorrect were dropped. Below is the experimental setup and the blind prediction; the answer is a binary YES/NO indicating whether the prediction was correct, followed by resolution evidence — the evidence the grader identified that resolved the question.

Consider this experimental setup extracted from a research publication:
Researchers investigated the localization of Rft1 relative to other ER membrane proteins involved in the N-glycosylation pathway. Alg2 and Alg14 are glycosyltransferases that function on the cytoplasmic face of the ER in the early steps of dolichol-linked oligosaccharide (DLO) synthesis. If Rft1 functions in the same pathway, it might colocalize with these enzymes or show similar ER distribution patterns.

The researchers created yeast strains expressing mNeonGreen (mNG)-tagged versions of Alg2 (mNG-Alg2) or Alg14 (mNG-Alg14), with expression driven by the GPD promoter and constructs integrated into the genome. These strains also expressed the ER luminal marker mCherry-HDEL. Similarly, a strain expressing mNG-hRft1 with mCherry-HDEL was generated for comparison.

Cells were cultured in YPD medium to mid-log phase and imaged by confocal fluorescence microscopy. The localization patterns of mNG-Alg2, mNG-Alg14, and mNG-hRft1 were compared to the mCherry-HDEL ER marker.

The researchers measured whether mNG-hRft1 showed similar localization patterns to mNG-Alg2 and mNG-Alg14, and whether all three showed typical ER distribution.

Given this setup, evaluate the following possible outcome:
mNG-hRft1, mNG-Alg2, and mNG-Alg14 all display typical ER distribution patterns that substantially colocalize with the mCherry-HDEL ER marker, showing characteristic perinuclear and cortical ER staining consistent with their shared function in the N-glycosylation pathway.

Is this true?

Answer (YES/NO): NO